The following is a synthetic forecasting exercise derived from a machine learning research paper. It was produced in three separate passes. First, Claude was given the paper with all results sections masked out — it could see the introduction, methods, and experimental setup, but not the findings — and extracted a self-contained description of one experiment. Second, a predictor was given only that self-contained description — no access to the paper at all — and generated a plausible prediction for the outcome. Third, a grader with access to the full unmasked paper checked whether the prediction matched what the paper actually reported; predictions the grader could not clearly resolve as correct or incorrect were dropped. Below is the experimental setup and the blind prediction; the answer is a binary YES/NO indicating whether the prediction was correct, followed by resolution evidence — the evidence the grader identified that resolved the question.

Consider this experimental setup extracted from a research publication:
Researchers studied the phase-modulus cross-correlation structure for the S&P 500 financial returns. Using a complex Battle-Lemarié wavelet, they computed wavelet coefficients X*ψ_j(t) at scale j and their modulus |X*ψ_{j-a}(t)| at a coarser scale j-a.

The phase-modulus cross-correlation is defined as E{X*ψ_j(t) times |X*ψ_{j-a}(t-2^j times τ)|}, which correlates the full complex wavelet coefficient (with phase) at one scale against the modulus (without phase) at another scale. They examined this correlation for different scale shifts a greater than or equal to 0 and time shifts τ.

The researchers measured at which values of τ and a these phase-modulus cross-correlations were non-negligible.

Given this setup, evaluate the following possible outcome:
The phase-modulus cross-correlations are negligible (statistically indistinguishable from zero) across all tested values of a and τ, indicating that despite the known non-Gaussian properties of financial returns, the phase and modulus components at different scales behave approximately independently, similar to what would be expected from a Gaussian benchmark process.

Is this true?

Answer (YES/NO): NO